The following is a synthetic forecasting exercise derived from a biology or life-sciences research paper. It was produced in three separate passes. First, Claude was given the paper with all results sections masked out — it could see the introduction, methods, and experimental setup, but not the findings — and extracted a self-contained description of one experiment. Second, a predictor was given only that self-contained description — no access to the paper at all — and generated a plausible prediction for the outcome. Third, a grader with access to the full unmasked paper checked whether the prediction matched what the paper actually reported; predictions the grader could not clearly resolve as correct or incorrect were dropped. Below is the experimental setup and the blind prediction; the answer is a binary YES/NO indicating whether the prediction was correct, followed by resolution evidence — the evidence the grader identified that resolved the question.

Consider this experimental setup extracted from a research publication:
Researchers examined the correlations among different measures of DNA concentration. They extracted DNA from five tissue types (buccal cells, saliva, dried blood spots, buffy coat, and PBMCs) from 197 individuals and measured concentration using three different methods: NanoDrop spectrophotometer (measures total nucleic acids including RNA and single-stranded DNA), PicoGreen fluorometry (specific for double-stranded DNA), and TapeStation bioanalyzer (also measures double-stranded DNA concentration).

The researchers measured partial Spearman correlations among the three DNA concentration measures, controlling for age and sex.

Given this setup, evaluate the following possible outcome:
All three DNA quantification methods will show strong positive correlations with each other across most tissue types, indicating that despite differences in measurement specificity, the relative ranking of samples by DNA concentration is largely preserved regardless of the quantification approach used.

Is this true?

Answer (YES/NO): NO